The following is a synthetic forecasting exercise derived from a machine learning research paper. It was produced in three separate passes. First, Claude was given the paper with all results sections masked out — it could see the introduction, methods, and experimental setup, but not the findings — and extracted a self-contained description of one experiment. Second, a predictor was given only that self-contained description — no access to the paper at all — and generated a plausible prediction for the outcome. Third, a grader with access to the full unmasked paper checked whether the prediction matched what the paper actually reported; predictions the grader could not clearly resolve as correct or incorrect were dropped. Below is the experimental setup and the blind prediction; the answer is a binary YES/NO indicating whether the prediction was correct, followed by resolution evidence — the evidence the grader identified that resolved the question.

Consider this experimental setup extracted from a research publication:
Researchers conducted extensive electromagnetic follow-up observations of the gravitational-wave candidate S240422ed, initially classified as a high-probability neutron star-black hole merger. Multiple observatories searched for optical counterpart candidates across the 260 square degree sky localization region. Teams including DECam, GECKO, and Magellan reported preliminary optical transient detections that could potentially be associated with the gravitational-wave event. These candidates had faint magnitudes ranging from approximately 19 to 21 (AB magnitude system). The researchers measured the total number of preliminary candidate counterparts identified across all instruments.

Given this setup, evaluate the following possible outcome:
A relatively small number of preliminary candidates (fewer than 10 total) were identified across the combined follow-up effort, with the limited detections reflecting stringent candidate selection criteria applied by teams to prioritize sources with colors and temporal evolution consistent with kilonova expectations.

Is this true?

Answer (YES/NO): NO